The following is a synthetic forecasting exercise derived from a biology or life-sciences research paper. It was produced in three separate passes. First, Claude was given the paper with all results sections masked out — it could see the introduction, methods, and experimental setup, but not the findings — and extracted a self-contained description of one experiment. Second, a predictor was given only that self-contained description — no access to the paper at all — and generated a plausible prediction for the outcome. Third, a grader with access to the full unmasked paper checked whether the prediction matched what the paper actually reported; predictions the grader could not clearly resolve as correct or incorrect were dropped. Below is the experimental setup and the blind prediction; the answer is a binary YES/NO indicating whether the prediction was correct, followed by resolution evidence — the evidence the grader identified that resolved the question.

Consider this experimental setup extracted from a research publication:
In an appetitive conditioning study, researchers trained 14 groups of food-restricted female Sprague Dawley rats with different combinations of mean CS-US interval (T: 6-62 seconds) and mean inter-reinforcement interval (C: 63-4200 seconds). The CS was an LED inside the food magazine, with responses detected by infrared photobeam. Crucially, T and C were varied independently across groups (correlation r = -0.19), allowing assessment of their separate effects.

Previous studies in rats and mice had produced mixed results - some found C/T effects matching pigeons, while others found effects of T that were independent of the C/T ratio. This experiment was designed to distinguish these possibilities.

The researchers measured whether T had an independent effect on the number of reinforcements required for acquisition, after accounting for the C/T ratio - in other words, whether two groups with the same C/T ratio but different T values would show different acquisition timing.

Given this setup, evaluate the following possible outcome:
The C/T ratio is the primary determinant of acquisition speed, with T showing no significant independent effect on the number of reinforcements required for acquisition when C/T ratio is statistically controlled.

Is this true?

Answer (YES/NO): YES